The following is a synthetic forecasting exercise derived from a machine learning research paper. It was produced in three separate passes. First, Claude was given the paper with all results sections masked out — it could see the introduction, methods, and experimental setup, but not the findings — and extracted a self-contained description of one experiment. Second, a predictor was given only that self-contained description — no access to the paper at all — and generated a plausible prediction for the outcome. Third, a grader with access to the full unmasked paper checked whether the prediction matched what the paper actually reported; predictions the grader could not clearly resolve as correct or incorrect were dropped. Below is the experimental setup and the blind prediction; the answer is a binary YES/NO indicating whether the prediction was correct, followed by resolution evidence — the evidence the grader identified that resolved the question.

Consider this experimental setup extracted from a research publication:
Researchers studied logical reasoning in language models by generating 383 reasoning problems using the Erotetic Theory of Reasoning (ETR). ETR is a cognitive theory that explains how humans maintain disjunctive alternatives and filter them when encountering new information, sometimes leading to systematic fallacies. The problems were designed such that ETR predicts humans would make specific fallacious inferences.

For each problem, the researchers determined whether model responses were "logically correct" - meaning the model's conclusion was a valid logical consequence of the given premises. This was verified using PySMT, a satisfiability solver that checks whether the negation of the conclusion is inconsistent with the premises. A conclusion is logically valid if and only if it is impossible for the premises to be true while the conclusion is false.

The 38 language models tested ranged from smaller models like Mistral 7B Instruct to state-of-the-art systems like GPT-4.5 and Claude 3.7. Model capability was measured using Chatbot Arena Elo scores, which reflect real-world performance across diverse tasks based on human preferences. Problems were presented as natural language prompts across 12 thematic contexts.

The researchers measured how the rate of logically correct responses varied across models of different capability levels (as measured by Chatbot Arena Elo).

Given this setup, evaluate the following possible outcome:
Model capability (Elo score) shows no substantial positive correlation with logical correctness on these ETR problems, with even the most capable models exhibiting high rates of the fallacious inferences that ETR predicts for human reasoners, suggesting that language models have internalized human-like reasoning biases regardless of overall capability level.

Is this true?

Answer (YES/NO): YES